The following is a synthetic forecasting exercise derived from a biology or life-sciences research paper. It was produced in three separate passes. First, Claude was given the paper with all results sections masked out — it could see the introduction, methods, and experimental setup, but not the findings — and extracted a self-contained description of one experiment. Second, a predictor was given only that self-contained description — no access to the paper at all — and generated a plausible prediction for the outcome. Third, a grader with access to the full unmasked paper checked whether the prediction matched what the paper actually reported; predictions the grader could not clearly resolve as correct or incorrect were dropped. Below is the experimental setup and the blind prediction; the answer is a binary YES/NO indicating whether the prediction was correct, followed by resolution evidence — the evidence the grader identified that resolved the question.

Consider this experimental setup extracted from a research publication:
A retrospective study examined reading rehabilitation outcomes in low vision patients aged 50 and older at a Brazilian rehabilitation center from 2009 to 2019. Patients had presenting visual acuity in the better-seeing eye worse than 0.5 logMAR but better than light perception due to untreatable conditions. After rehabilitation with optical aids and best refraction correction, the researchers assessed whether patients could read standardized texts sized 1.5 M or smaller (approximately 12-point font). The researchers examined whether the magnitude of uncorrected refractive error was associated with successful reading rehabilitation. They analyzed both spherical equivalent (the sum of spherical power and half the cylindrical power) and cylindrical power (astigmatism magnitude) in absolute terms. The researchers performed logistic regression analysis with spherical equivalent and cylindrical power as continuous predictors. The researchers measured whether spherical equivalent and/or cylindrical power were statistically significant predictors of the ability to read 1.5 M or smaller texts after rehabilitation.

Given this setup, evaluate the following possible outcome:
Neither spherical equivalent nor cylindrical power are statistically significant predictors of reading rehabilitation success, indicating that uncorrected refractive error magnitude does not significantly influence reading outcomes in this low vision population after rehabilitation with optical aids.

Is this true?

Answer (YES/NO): YES